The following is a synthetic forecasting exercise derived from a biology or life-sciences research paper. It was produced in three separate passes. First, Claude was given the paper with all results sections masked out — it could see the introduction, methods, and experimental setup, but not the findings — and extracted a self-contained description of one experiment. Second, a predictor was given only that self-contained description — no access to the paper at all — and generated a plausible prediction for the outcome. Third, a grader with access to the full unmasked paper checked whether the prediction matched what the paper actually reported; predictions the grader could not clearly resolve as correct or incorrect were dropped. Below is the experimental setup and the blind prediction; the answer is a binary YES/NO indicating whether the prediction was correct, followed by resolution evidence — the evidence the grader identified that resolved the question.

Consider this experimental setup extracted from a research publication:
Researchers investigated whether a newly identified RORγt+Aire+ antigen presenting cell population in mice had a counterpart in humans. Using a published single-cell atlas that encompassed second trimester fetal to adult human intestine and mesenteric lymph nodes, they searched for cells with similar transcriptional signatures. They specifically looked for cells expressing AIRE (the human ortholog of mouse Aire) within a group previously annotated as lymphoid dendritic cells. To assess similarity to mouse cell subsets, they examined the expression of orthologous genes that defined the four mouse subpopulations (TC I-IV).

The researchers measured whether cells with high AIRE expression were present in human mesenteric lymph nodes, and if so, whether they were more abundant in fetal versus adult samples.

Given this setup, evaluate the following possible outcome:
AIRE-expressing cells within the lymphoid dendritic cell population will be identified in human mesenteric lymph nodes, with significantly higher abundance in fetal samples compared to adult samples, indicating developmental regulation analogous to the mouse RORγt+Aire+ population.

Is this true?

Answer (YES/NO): YES